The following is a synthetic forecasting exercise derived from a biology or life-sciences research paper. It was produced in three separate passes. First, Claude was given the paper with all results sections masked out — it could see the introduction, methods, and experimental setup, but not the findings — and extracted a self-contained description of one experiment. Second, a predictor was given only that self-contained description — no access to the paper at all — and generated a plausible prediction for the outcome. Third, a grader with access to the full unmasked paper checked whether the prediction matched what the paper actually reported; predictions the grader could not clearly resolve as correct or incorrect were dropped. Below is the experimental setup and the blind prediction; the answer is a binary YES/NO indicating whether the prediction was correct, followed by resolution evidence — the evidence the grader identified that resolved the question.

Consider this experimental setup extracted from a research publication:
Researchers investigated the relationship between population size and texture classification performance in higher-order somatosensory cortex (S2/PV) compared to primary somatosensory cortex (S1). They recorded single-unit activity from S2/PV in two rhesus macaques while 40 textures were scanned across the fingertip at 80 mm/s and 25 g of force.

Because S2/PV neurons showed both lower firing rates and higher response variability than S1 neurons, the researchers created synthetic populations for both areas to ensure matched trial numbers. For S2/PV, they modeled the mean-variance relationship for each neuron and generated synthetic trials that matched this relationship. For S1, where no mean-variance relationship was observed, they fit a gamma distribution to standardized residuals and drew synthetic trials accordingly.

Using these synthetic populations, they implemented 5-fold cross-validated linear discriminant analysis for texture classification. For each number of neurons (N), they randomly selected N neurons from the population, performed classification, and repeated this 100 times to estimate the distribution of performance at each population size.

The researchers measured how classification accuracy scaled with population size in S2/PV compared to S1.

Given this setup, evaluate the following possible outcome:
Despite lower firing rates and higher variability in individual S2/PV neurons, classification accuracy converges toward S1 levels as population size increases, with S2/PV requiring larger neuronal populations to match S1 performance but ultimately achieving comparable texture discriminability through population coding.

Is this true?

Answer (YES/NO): NO